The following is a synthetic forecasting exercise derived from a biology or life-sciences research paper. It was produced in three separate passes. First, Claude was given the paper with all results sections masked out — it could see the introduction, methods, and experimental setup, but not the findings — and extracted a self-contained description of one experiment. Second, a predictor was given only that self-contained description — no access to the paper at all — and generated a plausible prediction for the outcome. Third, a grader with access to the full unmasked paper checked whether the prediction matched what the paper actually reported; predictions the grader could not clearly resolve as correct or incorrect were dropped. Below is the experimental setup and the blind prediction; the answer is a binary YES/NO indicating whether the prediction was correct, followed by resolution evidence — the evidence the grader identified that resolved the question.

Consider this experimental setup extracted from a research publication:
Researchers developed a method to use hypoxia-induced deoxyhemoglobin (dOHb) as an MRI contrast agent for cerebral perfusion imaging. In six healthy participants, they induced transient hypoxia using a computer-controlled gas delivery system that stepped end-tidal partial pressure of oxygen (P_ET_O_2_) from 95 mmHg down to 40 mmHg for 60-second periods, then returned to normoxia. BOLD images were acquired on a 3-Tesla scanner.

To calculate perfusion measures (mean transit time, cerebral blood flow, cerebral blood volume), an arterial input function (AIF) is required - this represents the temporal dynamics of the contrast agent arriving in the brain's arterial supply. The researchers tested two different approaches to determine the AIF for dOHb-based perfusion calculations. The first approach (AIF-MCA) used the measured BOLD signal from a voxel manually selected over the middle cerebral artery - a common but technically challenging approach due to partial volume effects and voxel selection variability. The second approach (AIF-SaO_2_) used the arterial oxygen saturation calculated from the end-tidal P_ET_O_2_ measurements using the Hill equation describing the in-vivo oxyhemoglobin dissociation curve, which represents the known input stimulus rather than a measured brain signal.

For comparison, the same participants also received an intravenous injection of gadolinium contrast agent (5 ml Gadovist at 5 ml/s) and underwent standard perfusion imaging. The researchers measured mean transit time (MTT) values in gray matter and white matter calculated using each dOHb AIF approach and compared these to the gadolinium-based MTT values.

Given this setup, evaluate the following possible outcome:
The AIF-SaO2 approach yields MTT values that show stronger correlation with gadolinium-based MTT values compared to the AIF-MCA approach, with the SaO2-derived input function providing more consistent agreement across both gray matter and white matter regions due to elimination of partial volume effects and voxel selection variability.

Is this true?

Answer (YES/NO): NO